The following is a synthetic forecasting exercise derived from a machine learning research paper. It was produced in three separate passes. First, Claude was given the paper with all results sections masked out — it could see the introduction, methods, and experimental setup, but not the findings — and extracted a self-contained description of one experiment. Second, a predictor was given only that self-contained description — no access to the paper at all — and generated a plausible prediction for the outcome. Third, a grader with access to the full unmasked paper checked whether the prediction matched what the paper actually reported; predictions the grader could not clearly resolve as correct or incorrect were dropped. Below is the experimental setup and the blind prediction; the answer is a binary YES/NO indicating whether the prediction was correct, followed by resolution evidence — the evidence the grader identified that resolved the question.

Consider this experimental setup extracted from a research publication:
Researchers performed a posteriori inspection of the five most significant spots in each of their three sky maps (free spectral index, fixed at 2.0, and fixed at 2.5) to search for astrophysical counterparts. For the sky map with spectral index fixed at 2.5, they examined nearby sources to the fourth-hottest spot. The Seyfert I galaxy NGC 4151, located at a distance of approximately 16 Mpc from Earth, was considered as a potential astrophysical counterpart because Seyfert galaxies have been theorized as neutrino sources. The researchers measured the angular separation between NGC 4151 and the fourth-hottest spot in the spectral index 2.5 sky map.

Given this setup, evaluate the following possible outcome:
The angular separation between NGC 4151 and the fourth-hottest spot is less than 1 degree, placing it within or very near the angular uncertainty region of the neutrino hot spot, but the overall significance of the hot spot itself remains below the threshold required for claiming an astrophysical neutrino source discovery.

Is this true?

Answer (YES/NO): YES